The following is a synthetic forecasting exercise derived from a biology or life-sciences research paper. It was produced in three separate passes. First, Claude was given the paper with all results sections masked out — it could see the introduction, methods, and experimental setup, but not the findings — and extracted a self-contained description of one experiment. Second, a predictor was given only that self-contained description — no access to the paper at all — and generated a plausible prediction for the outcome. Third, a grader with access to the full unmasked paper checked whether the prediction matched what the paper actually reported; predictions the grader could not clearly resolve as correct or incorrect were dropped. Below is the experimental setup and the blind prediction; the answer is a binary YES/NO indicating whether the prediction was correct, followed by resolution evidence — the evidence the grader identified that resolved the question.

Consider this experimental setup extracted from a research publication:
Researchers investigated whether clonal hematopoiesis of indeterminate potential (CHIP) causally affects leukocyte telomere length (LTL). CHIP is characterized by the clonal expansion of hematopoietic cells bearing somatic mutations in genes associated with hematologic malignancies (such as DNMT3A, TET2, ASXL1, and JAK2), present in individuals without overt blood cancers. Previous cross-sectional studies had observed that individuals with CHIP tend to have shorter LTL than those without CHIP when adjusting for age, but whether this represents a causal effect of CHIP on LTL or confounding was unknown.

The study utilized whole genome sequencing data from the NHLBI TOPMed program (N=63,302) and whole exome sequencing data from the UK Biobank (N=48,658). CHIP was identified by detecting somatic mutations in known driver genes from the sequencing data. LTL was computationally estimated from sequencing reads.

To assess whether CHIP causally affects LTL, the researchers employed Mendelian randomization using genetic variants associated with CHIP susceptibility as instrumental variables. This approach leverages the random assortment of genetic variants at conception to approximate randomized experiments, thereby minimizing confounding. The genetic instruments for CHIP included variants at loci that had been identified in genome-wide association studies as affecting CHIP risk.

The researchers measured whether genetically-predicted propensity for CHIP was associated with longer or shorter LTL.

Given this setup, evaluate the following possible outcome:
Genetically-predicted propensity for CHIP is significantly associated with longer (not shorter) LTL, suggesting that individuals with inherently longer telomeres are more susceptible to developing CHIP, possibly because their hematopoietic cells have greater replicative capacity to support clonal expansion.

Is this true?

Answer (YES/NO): NO